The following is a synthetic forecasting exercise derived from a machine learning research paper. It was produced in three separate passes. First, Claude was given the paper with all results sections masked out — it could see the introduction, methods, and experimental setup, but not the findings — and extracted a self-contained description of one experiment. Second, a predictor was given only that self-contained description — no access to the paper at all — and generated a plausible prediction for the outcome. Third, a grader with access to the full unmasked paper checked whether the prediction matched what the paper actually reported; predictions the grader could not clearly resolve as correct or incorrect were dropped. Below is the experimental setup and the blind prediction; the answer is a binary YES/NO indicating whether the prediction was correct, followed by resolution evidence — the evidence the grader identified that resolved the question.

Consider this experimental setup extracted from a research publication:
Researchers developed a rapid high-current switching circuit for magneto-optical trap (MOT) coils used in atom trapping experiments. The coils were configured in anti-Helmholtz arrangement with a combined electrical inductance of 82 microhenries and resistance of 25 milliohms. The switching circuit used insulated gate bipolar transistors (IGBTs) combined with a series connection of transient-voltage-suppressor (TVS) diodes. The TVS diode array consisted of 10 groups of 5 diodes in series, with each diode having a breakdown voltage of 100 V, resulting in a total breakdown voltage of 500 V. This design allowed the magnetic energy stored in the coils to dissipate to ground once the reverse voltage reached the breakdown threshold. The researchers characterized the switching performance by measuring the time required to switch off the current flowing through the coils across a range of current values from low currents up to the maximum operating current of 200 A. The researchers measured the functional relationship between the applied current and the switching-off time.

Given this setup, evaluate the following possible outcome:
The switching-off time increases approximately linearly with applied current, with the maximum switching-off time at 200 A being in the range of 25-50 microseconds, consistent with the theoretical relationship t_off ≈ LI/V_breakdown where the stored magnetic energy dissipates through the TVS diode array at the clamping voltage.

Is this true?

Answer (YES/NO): NO